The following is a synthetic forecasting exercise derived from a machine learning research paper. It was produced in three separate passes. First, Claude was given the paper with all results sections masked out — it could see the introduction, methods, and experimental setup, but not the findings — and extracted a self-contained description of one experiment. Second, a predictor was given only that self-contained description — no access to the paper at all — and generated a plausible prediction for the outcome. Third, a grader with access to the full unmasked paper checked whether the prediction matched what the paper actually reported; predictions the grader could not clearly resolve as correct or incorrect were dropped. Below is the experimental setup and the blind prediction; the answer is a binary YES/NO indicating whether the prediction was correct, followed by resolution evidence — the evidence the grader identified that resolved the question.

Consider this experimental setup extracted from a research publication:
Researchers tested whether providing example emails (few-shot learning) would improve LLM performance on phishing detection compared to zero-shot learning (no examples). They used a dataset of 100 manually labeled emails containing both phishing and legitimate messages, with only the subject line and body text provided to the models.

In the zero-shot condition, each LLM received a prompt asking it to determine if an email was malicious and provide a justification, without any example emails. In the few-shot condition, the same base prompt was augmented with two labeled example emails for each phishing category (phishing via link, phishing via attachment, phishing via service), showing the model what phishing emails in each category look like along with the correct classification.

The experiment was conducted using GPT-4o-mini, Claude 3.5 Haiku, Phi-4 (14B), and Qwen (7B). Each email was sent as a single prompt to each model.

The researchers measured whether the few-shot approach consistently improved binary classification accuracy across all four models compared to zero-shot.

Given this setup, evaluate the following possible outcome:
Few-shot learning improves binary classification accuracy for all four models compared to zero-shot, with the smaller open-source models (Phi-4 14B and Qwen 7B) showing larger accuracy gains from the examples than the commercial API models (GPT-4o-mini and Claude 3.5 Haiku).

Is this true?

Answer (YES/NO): NO